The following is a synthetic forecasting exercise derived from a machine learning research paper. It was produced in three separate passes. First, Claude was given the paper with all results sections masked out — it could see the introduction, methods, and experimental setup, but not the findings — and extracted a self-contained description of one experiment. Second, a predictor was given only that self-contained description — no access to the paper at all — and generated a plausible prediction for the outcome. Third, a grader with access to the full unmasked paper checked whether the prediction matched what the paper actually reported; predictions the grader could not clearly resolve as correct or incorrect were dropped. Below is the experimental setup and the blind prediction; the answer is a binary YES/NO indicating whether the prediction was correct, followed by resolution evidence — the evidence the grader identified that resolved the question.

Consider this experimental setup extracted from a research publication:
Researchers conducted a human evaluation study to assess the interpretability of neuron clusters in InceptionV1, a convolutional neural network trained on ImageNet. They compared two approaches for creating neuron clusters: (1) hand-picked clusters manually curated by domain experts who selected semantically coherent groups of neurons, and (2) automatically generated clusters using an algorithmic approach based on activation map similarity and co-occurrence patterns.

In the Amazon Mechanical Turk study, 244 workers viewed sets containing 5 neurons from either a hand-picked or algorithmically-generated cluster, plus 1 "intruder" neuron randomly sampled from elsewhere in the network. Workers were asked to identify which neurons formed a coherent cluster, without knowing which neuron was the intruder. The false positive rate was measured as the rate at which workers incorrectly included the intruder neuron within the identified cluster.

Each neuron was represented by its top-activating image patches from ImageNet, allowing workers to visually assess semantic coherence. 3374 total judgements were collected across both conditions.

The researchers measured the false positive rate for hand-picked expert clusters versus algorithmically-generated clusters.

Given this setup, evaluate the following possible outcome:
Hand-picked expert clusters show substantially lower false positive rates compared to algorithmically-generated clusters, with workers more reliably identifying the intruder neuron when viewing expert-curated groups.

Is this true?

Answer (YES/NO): YES